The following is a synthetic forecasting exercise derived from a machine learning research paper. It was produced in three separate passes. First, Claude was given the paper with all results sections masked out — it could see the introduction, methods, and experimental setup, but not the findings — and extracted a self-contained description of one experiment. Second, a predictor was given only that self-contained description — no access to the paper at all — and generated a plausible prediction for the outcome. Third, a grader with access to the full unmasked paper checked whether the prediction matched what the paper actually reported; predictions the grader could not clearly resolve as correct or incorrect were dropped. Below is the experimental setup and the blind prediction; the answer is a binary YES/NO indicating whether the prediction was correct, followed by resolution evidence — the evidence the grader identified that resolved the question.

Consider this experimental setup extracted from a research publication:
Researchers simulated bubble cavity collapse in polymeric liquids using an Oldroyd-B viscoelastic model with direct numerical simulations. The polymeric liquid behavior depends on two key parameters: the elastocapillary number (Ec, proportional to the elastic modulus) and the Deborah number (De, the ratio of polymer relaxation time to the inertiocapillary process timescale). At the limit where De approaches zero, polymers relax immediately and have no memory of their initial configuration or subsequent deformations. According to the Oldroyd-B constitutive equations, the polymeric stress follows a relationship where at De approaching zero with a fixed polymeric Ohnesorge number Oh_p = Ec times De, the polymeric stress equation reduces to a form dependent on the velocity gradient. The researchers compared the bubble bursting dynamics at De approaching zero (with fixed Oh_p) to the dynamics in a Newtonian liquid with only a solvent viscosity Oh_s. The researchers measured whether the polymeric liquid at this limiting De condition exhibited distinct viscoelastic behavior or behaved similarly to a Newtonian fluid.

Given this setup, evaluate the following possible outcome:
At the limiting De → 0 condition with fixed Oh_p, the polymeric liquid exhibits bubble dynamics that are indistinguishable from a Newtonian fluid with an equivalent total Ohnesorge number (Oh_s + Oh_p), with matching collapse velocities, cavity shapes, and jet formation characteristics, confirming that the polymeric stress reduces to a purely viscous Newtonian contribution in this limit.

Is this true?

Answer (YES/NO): NO